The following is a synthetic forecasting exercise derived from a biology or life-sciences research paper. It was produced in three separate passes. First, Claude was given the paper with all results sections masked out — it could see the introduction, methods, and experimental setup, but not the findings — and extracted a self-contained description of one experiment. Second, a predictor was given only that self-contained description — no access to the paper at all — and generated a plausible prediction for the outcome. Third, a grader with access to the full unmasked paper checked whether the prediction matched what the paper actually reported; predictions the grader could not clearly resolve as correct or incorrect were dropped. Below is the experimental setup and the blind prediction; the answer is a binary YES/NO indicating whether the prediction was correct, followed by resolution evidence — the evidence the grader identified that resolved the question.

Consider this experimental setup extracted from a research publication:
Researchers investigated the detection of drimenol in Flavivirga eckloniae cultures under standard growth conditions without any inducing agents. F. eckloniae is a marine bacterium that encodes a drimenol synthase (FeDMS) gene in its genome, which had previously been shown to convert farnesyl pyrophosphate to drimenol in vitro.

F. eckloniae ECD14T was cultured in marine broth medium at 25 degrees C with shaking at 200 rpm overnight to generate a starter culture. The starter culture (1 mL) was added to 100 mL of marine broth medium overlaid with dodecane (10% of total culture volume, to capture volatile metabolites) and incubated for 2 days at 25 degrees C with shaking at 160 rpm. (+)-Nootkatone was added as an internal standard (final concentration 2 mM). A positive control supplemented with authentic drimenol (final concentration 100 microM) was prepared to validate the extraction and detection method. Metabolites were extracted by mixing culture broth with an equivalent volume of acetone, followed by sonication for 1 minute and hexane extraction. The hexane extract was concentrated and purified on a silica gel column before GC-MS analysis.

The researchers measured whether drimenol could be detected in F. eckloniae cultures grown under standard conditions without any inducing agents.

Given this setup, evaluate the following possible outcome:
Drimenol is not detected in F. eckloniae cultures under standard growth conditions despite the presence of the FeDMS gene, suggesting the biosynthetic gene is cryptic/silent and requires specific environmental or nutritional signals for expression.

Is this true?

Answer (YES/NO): YES